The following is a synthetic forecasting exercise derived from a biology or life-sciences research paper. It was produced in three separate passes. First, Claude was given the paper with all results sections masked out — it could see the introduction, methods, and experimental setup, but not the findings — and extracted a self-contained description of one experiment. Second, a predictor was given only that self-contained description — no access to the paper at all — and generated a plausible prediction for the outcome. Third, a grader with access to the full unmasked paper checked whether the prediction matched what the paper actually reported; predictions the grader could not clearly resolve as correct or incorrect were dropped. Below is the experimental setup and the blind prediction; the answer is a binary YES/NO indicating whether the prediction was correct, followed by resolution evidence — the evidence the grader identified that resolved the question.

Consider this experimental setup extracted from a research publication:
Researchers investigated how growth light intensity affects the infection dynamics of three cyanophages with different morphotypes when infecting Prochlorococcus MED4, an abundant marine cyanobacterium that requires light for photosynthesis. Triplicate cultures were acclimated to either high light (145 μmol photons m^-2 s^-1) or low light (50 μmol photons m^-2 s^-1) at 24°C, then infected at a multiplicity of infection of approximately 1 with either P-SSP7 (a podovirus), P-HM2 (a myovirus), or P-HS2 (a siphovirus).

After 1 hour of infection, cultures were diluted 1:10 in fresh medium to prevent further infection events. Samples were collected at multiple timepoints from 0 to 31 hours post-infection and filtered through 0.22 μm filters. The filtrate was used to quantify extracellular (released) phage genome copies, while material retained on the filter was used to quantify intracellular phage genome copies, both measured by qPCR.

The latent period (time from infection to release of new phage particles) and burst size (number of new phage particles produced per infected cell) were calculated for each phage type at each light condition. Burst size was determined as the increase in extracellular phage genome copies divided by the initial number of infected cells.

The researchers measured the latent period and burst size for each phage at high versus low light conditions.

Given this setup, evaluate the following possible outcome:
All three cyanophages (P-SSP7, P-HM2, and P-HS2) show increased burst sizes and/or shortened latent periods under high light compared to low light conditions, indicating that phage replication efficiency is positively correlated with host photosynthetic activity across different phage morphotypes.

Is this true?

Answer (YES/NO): NO